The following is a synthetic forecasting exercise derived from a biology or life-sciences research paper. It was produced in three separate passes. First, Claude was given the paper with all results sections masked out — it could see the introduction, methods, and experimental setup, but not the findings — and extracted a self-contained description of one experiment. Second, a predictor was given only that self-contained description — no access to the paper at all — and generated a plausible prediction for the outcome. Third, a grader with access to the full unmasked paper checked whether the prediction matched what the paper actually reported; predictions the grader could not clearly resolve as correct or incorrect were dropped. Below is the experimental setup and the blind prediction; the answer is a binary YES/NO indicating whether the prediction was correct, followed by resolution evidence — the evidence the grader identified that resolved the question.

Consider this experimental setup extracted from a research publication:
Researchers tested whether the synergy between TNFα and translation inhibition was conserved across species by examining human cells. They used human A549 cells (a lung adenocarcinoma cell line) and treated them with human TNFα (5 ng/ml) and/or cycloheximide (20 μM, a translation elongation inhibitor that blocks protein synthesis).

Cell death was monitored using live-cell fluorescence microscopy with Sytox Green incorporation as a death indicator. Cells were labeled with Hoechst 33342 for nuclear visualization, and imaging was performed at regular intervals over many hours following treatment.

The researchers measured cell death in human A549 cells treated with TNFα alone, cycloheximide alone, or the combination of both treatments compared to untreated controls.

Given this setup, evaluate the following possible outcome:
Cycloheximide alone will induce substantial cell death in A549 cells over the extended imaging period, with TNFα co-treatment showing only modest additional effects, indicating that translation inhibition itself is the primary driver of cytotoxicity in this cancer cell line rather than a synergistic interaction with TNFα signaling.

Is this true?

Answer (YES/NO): NO